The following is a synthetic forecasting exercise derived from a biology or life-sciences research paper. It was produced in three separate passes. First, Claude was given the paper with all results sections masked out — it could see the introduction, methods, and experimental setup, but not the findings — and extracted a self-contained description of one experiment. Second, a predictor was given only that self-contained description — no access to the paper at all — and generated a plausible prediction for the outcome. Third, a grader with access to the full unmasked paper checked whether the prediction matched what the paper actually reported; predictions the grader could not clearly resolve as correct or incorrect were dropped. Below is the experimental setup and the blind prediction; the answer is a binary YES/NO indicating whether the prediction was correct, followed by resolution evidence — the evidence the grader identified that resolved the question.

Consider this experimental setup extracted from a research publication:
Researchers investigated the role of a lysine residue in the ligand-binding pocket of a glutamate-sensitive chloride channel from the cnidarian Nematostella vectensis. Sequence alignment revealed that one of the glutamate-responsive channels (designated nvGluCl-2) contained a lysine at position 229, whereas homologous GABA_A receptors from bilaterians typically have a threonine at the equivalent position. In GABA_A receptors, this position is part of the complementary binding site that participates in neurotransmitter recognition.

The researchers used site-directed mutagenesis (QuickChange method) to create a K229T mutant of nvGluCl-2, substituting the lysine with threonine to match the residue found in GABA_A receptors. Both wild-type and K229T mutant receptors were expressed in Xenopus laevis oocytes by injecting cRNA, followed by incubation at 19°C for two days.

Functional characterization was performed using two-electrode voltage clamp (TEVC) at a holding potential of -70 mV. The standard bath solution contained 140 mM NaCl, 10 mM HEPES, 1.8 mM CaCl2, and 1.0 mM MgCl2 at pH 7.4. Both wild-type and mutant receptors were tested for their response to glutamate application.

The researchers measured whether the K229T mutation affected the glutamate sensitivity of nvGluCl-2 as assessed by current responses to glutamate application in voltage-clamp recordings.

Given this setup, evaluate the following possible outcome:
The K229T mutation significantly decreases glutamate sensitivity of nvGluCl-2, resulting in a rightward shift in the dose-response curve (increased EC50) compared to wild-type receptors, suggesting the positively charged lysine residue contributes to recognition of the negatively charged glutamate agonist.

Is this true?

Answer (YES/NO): NO